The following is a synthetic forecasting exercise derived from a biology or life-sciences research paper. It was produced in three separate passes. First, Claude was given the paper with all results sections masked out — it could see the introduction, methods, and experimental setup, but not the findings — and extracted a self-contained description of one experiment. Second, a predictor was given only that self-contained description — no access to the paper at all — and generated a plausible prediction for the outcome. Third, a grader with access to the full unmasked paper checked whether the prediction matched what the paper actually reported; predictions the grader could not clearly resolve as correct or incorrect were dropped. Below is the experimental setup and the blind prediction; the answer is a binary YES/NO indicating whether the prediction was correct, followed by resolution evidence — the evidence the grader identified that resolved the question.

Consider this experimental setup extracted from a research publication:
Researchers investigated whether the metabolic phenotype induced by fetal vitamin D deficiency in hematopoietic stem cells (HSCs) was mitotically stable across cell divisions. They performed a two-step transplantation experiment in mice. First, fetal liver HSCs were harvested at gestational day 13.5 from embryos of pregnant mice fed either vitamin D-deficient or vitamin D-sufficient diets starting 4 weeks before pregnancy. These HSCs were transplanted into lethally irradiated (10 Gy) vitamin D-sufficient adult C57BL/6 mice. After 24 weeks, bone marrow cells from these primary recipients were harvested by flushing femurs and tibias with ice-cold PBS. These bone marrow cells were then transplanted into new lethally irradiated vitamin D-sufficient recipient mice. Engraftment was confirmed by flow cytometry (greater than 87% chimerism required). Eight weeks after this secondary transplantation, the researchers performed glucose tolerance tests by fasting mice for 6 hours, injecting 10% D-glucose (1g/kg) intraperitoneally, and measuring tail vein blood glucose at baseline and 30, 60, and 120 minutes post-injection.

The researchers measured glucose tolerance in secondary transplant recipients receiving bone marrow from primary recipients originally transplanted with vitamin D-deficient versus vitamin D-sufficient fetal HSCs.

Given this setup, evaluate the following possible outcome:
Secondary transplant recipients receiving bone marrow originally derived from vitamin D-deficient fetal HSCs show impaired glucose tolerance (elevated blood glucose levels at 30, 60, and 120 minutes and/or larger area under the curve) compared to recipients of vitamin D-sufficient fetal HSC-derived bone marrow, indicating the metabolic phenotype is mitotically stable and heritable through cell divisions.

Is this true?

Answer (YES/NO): YES